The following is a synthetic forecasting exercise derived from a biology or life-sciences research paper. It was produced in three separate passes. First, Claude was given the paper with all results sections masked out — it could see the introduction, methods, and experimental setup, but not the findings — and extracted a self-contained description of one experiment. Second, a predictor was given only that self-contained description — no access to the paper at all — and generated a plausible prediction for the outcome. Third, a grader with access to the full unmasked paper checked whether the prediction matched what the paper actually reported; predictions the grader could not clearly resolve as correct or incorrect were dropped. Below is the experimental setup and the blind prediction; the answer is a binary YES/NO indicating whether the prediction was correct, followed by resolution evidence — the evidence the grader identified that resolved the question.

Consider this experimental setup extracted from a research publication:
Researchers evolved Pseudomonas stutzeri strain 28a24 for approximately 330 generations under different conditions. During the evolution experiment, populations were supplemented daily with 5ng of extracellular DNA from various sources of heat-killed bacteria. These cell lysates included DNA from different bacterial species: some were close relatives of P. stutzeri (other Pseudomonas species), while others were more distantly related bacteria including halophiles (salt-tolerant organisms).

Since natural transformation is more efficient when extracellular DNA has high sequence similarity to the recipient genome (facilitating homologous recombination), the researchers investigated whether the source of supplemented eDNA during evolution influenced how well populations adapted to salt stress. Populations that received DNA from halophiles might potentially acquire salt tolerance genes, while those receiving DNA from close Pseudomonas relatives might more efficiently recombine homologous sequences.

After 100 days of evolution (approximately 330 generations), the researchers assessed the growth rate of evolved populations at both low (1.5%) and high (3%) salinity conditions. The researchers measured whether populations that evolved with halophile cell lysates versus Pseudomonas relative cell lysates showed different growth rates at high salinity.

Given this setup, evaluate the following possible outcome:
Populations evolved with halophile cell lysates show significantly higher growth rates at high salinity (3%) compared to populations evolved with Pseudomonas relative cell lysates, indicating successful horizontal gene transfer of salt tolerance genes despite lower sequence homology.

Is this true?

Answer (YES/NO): NO